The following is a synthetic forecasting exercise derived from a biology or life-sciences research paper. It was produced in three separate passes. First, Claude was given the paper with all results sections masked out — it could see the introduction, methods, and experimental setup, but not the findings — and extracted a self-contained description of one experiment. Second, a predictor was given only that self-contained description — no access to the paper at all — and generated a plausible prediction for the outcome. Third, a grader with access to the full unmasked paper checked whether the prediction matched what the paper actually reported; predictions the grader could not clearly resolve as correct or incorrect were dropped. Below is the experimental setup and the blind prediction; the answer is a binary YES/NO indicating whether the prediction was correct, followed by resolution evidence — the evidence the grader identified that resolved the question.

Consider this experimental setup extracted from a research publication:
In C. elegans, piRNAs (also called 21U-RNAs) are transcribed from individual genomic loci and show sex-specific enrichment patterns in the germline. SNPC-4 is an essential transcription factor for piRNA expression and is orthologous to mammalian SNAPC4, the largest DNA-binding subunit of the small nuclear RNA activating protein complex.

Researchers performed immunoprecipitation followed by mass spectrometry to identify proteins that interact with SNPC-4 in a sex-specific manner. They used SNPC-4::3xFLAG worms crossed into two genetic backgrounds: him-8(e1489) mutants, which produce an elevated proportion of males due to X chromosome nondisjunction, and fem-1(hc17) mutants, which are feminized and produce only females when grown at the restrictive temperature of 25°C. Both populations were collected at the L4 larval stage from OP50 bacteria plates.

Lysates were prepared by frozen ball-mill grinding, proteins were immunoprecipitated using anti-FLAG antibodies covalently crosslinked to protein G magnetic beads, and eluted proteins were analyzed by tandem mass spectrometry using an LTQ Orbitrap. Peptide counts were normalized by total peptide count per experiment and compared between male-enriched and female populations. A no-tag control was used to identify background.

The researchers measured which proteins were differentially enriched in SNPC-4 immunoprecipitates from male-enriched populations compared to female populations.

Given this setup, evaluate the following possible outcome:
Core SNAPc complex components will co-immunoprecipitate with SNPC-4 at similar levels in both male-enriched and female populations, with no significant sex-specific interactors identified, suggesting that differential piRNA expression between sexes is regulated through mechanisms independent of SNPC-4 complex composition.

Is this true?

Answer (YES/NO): NO